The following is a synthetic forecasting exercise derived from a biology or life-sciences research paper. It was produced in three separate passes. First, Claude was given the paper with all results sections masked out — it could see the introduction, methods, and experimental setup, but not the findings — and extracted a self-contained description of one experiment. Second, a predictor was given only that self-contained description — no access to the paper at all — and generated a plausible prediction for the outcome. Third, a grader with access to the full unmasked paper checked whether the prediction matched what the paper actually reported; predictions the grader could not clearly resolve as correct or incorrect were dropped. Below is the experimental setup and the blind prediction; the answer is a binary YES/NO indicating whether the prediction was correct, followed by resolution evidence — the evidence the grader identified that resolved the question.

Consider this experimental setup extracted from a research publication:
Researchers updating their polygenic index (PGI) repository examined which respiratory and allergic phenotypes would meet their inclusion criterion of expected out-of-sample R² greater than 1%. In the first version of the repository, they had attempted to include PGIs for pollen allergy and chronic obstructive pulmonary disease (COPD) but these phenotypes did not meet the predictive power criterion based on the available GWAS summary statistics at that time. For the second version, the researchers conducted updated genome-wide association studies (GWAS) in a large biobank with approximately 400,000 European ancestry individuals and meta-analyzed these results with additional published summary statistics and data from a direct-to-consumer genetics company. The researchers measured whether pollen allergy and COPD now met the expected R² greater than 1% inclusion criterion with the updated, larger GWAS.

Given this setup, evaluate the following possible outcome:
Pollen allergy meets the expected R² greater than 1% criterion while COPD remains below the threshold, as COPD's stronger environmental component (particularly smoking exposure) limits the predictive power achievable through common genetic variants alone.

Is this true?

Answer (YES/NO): NO